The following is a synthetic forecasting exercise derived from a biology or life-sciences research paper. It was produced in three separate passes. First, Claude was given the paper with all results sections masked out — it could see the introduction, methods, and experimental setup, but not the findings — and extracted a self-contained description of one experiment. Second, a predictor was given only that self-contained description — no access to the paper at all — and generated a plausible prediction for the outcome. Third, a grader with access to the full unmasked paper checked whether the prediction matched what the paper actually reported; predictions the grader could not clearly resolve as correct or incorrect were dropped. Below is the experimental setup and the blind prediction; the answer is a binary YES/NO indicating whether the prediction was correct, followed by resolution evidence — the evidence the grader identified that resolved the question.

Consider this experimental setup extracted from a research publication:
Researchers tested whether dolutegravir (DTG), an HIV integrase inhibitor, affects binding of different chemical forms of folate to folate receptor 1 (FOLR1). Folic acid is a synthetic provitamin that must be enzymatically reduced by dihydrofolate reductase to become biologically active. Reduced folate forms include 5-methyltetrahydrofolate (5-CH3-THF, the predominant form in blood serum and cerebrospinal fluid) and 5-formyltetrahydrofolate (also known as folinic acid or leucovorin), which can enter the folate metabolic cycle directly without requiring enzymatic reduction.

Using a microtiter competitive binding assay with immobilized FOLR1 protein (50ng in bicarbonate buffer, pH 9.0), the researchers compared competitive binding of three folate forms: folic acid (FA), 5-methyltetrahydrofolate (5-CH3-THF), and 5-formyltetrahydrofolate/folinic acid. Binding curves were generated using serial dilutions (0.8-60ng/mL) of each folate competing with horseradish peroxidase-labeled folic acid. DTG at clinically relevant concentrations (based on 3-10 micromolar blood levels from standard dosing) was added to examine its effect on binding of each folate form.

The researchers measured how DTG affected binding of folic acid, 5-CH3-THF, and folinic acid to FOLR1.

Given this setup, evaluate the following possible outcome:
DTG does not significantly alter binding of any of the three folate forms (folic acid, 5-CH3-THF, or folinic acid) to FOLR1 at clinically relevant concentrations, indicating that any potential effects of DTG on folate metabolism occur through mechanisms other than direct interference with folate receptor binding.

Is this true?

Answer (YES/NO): NO